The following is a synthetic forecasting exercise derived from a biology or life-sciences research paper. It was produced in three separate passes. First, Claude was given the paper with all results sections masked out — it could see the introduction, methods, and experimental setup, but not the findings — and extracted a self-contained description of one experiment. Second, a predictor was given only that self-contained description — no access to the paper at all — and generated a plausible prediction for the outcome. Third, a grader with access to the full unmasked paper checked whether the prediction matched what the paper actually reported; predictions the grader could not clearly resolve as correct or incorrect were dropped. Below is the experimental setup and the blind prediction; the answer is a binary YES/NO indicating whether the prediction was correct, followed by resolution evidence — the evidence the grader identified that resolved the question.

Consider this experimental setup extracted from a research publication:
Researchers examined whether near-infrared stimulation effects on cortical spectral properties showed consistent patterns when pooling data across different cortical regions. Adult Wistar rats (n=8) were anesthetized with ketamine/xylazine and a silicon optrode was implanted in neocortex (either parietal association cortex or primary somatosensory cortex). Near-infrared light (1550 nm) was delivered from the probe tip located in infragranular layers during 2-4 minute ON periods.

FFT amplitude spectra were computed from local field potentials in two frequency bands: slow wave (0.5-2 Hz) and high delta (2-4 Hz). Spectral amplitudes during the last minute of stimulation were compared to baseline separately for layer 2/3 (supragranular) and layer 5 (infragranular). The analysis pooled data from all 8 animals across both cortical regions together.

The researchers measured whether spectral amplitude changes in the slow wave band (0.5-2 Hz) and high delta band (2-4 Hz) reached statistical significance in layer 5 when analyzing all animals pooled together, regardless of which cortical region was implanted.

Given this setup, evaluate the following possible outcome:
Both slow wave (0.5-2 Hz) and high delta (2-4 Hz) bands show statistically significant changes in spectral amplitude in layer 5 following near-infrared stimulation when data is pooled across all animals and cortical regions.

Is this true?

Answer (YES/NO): NO